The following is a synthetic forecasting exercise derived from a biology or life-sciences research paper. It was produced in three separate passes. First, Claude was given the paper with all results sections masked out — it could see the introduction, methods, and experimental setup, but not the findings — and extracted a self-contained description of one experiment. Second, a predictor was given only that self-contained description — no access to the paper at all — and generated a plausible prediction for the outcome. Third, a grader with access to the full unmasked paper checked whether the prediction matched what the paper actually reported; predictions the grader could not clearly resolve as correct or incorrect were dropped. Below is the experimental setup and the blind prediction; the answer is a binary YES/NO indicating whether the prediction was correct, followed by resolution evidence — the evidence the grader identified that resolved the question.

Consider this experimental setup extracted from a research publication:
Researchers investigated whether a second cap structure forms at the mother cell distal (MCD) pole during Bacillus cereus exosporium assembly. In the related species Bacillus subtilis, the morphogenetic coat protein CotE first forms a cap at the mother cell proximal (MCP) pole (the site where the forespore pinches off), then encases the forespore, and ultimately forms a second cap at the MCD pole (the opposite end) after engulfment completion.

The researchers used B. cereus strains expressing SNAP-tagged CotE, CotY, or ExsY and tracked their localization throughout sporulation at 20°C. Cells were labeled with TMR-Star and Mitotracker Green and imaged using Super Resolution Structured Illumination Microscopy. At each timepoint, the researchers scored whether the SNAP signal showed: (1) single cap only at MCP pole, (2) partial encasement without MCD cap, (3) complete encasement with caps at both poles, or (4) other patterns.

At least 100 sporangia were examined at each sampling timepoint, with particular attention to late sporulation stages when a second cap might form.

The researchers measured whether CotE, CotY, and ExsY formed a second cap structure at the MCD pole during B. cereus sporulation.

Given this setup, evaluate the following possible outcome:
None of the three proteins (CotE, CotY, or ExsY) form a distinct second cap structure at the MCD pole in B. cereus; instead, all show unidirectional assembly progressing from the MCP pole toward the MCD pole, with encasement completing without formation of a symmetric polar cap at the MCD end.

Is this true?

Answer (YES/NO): NO